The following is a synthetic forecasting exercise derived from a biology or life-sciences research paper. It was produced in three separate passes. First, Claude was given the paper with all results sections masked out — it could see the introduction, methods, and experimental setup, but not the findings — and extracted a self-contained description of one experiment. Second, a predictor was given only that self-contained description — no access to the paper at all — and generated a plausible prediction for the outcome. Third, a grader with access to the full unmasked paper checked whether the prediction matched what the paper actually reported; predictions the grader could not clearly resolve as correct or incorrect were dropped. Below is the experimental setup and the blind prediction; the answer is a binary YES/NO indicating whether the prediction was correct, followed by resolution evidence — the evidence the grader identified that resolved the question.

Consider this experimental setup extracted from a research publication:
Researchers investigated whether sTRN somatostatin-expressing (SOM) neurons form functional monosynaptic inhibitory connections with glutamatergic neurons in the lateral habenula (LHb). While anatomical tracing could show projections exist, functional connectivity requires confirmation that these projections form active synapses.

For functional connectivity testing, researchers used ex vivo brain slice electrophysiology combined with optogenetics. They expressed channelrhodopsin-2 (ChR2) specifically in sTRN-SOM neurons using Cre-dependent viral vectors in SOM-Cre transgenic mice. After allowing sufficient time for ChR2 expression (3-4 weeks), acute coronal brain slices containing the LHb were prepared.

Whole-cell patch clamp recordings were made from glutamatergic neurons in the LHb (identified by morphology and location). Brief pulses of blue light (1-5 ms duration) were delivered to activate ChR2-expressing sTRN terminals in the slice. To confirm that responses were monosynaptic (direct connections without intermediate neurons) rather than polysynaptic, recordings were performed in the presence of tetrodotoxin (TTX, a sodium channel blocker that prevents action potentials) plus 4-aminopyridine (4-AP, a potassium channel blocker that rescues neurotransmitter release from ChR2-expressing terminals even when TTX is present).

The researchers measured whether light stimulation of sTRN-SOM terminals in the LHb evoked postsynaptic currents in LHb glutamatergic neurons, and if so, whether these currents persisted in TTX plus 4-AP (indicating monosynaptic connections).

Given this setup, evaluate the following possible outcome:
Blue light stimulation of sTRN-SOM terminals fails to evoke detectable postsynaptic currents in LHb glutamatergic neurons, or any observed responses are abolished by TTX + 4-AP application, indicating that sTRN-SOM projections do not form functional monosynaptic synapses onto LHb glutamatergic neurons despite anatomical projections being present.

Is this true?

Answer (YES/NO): NO